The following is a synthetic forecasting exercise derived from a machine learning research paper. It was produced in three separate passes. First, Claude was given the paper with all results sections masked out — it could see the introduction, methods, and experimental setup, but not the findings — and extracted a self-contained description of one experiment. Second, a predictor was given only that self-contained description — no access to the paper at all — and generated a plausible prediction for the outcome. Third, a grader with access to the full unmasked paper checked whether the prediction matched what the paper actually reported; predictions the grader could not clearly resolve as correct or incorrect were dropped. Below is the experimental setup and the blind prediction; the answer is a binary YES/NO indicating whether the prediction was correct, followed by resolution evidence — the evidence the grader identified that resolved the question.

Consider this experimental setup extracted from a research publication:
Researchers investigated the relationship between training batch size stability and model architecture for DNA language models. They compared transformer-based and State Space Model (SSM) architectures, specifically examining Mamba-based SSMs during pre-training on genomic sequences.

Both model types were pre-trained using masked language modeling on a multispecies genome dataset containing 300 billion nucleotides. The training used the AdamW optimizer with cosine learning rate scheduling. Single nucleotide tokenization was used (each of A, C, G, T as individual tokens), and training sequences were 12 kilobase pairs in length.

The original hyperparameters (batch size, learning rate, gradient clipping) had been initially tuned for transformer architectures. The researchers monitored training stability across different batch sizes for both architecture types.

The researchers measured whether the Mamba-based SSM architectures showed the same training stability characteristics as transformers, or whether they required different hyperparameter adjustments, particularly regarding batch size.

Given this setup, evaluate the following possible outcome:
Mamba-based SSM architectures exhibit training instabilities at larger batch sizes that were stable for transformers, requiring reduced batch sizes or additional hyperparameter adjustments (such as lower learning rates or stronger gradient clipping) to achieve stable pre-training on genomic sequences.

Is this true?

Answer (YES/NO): NO